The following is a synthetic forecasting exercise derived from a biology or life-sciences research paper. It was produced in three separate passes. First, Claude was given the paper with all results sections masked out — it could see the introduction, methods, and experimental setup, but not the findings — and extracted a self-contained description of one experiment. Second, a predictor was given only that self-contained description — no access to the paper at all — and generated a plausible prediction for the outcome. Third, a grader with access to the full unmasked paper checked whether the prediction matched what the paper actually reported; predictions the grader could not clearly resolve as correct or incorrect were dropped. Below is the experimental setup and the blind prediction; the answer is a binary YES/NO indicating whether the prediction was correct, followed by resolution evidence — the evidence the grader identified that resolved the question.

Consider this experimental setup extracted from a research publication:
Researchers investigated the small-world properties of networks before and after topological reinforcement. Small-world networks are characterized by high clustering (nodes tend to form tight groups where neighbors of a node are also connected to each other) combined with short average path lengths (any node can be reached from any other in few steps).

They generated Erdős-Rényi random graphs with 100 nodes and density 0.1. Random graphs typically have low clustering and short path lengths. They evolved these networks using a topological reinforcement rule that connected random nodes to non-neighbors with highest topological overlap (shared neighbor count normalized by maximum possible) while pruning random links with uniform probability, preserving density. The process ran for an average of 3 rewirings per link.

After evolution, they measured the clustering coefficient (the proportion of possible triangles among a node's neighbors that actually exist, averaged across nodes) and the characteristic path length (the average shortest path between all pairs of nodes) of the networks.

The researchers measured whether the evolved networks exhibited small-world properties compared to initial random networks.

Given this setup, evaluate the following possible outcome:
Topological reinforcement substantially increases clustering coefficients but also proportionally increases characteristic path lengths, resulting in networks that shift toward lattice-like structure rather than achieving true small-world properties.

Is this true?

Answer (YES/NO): NO